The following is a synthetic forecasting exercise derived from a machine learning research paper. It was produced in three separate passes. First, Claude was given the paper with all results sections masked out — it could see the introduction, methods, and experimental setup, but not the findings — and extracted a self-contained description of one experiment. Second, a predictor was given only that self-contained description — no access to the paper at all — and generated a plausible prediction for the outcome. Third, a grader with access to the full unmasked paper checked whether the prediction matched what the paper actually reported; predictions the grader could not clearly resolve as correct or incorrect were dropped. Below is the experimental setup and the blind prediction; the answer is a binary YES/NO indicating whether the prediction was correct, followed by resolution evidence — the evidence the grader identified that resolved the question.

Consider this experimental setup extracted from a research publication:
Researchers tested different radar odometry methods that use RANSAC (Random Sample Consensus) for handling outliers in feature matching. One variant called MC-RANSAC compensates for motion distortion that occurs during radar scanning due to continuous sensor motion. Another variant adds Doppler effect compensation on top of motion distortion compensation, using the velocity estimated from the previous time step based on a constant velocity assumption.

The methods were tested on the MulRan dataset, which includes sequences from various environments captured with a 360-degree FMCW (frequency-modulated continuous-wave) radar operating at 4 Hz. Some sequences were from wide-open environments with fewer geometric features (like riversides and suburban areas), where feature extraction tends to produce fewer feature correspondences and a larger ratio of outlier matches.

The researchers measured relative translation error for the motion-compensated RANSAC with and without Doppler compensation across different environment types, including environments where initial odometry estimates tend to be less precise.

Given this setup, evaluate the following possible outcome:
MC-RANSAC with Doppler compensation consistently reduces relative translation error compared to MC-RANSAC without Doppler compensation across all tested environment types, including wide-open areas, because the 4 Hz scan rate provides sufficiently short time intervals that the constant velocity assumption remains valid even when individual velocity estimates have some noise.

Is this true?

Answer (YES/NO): NO